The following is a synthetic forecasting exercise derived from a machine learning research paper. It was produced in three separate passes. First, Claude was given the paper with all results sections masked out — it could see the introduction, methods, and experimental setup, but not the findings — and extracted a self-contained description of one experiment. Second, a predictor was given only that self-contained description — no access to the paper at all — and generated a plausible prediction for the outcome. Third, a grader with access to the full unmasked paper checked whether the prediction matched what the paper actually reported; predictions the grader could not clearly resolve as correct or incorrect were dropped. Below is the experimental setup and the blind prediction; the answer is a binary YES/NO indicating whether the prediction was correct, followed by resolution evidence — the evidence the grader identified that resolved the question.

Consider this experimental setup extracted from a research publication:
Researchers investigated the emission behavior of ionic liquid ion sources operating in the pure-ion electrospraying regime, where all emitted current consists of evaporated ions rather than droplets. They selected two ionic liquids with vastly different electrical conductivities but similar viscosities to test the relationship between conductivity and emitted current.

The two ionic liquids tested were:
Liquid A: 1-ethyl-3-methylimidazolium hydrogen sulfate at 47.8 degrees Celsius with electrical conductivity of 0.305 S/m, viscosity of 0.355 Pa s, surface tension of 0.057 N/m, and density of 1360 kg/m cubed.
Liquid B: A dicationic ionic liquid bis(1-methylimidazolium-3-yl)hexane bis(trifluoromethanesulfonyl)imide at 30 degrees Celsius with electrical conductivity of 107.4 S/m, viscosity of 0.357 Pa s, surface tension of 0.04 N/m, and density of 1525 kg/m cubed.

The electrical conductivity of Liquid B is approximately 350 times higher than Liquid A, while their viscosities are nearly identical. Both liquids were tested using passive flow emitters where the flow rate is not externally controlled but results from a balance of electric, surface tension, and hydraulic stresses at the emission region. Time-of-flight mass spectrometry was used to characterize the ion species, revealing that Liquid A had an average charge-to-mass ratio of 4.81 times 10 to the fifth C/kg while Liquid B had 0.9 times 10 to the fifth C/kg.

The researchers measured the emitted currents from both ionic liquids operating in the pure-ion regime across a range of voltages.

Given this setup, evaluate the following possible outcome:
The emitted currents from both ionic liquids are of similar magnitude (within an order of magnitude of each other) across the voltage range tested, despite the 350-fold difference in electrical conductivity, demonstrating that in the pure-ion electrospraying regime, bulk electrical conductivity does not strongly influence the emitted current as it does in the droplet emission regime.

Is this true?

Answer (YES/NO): NO